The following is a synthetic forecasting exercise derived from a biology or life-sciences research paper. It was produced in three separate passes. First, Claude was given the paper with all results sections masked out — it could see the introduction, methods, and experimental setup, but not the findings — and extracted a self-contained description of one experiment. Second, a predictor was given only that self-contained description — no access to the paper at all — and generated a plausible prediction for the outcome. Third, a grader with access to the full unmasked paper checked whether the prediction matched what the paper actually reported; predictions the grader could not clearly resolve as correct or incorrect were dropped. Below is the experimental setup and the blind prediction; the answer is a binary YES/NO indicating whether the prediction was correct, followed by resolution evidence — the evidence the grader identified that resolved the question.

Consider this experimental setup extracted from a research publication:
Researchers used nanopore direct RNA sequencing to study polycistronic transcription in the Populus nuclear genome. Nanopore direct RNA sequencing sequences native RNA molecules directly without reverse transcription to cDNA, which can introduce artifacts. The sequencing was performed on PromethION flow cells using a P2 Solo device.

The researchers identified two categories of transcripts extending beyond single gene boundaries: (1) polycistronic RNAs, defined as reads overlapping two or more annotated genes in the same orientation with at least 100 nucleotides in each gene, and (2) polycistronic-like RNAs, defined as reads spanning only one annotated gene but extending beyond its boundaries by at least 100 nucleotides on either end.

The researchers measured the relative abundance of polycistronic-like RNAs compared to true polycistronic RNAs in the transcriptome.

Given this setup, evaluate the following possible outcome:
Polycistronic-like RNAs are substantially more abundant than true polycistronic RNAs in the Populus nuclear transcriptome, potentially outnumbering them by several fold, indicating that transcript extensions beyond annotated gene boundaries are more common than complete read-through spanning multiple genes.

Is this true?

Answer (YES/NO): YES